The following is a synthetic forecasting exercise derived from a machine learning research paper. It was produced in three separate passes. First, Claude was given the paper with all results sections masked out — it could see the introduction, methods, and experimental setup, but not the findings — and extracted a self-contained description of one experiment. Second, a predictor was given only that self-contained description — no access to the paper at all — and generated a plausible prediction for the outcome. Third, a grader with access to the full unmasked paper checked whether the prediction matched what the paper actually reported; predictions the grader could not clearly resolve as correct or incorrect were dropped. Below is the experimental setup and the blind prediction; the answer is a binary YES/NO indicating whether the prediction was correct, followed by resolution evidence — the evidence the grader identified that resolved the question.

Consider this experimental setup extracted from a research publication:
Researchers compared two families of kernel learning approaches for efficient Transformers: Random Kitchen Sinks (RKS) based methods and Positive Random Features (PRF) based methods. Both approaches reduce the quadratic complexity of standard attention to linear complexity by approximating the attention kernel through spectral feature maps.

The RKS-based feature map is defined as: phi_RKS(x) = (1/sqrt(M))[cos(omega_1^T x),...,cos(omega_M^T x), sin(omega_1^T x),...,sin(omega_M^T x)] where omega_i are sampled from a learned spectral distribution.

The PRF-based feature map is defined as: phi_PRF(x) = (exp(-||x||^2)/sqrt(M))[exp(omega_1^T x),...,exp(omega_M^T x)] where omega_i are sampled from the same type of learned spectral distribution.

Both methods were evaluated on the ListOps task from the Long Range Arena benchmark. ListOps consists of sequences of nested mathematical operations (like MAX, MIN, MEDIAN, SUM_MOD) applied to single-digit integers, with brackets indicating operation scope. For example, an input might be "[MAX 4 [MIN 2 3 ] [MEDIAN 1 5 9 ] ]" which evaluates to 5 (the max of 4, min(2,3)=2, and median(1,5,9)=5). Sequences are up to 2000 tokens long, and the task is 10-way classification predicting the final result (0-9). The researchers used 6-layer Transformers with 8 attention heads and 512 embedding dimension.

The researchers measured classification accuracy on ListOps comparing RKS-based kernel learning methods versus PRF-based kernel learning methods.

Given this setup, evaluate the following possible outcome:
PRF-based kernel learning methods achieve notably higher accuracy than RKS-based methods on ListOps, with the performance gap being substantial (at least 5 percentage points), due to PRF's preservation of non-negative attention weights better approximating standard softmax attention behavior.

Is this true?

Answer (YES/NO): YES